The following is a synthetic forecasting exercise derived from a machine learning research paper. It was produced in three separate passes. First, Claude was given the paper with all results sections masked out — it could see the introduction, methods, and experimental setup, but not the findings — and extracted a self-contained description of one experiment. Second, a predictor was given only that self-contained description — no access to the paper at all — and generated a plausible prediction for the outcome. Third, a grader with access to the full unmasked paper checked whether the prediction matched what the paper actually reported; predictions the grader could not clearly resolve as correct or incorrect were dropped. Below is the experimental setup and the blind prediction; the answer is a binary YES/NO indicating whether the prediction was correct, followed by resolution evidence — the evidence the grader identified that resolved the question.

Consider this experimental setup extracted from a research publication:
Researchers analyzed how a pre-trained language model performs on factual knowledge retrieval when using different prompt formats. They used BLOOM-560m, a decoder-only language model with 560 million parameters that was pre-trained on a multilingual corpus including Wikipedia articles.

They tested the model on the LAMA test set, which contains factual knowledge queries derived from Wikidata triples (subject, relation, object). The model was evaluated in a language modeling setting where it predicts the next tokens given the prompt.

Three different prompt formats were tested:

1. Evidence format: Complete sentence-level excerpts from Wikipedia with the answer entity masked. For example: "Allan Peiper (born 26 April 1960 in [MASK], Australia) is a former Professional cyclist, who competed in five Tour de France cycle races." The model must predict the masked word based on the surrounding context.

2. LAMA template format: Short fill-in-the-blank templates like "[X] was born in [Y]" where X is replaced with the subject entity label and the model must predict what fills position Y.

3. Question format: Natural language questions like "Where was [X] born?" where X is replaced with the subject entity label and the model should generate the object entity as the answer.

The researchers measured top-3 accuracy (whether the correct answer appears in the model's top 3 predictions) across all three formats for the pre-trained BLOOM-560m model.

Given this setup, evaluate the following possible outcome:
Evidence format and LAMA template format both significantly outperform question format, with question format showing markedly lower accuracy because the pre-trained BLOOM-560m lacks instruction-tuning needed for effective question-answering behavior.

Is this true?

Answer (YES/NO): NO